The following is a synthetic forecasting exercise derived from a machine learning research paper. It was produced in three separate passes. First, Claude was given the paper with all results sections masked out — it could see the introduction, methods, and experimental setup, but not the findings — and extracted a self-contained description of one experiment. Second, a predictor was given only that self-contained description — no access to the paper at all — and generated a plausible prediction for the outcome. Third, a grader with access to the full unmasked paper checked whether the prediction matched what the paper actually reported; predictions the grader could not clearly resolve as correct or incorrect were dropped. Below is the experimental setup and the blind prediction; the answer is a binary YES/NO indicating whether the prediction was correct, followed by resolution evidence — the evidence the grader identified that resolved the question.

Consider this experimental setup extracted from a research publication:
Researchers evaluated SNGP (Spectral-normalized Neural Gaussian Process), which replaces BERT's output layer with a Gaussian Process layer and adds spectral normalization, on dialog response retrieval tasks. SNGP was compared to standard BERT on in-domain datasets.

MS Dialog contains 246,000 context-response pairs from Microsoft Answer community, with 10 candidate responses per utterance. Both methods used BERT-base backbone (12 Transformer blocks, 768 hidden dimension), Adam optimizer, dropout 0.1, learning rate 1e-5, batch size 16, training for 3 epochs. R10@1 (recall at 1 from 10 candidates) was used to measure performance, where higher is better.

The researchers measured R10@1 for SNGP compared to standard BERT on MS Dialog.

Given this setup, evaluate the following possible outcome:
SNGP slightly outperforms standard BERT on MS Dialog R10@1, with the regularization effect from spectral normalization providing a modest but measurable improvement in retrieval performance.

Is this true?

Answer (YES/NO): NO